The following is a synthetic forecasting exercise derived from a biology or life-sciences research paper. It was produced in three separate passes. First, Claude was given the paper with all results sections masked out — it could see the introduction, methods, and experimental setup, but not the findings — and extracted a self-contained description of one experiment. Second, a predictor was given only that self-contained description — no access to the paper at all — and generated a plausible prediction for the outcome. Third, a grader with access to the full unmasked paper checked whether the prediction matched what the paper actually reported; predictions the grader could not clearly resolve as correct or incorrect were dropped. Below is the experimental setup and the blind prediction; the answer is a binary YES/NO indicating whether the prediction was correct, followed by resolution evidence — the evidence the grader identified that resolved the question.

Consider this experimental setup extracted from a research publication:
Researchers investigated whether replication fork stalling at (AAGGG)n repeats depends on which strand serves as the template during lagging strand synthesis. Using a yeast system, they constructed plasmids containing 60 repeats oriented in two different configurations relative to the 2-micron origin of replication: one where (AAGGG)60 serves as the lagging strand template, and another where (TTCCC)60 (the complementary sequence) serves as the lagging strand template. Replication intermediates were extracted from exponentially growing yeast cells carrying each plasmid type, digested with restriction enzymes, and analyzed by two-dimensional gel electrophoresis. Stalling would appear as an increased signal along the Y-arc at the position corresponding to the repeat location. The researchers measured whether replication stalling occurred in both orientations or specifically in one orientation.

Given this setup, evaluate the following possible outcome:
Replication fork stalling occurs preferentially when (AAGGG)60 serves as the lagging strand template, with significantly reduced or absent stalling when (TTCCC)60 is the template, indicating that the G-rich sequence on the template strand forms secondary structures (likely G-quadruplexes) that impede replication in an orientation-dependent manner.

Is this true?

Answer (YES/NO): NO